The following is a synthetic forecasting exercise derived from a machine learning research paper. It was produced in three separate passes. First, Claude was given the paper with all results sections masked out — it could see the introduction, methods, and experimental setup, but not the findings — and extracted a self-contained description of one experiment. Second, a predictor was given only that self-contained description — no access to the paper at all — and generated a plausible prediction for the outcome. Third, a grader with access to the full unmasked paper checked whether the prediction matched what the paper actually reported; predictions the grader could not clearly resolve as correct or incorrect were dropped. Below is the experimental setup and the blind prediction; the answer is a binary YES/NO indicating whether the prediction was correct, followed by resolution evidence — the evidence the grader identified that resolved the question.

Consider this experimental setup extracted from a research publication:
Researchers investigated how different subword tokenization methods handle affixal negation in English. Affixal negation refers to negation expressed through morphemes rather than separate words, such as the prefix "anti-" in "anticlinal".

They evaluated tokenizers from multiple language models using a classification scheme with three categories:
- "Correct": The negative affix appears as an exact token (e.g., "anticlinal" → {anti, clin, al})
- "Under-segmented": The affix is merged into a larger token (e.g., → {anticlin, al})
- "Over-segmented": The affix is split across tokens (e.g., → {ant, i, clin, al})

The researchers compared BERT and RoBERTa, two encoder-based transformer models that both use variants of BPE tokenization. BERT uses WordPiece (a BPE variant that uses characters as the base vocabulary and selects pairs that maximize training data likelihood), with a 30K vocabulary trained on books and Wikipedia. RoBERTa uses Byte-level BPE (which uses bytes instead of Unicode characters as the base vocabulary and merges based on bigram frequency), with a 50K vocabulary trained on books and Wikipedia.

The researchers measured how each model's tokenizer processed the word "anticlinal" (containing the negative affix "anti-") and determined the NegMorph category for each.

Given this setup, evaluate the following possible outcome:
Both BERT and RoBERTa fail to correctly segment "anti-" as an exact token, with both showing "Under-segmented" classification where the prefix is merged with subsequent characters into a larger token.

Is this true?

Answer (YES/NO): NO